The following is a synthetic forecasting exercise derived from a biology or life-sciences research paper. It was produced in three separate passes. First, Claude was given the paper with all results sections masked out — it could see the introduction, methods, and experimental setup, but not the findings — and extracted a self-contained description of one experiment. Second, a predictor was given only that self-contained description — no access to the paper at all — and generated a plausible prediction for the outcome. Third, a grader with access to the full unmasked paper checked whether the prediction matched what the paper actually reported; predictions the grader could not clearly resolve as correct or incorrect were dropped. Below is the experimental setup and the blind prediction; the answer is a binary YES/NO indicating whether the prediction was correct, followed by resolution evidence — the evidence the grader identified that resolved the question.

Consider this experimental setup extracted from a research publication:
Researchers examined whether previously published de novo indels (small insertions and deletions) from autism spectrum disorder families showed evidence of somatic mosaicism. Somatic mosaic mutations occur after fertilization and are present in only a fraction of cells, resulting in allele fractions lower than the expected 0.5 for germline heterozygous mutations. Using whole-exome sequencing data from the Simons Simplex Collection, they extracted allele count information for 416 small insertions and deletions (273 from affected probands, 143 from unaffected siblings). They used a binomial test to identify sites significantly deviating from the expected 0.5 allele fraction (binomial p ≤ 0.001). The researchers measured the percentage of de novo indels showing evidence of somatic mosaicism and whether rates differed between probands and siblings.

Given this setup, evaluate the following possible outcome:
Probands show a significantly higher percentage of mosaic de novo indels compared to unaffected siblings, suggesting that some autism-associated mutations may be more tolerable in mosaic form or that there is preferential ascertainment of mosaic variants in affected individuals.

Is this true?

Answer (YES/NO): NO